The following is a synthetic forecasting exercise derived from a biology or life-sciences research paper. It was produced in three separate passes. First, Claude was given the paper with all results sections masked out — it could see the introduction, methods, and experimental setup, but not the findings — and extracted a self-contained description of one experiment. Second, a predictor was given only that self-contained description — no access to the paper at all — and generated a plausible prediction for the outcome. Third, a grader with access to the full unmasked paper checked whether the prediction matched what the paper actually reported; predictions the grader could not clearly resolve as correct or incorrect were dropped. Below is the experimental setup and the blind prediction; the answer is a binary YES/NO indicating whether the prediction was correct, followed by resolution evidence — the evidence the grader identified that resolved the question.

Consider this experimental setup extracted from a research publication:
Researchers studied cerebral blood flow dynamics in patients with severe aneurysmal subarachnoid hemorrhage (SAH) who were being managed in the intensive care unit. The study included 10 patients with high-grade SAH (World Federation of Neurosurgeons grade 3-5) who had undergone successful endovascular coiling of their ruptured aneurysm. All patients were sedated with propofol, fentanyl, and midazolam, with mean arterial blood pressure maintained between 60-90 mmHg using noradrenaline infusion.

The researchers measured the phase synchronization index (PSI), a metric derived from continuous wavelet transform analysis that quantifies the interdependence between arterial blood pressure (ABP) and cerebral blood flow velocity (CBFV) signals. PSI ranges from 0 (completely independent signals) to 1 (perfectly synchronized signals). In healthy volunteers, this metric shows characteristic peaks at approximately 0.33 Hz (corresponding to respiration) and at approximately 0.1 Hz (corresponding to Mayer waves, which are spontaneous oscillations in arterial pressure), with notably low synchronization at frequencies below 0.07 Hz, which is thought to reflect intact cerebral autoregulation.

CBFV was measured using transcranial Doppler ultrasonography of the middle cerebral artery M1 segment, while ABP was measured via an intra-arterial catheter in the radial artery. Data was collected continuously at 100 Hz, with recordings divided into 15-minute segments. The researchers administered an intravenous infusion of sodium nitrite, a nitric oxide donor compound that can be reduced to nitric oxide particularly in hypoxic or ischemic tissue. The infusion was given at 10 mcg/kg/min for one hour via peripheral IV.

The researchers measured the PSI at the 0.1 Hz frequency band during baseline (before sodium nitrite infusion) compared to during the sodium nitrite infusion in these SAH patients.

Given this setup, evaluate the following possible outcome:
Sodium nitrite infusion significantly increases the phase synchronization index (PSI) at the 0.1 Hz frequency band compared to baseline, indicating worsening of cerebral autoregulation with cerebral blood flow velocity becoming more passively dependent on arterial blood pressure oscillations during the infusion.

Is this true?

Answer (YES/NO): NO